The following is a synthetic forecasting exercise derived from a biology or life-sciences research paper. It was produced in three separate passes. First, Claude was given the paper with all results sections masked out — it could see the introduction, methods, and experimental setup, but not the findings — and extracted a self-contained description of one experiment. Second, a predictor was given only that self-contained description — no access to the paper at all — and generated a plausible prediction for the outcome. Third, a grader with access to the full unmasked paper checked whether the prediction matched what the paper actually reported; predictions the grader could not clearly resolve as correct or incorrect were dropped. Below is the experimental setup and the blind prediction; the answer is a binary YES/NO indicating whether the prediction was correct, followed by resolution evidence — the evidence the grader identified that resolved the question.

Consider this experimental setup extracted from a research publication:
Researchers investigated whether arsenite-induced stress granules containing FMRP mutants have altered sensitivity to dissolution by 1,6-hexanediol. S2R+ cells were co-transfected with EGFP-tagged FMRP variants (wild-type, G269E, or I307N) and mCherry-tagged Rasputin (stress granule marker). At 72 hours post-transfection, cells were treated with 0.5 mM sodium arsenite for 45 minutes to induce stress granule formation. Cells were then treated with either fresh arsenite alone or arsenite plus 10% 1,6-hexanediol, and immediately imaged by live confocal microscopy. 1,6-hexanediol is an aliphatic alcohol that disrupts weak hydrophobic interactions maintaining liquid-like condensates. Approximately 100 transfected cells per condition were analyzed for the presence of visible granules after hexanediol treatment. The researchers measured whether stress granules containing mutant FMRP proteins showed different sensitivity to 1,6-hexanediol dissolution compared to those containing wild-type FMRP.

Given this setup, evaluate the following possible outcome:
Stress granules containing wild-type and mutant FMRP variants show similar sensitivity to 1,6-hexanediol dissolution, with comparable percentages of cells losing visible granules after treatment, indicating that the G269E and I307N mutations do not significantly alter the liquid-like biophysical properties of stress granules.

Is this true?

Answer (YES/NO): NO